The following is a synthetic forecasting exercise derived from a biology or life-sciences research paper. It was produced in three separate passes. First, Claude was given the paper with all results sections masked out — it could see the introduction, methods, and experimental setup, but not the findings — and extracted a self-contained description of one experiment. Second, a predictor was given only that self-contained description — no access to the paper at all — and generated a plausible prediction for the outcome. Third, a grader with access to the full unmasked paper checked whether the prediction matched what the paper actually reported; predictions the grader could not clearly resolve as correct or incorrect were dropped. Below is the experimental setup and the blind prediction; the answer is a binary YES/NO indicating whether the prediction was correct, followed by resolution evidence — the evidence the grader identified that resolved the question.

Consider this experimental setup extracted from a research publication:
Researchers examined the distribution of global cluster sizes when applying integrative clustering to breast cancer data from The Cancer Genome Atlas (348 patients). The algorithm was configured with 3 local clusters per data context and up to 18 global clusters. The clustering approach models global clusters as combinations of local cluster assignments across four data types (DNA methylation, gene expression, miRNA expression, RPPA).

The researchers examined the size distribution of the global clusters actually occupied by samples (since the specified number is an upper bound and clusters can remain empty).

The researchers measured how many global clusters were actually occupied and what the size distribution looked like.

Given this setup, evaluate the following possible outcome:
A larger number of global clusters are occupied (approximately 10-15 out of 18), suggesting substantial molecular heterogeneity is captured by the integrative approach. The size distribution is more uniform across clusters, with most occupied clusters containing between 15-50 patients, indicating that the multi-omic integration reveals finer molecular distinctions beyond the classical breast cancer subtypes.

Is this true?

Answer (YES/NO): NO